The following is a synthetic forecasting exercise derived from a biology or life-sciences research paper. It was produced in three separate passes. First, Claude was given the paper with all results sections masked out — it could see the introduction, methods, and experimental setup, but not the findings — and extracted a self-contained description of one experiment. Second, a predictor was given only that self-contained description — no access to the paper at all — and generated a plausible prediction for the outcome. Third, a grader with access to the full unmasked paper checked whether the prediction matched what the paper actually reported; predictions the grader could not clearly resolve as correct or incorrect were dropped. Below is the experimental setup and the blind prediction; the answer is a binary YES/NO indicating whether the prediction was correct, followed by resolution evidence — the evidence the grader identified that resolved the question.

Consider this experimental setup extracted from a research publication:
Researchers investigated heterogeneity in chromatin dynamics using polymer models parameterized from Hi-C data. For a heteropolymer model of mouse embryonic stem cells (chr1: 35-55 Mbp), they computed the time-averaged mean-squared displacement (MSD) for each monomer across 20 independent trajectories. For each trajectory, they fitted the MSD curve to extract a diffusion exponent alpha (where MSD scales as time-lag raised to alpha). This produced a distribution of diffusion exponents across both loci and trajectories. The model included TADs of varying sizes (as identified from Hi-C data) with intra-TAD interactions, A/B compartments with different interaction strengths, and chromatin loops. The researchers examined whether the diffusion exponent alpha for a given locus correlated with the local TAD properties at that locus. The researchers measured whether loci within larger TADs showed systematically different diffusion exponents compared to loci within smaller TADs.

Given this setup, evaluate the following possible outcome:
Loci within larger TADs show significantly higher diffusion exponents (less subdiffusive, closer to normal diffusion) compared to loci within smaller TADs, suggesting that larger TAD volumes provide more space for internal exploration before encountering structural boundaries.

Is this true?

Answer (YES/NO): NO